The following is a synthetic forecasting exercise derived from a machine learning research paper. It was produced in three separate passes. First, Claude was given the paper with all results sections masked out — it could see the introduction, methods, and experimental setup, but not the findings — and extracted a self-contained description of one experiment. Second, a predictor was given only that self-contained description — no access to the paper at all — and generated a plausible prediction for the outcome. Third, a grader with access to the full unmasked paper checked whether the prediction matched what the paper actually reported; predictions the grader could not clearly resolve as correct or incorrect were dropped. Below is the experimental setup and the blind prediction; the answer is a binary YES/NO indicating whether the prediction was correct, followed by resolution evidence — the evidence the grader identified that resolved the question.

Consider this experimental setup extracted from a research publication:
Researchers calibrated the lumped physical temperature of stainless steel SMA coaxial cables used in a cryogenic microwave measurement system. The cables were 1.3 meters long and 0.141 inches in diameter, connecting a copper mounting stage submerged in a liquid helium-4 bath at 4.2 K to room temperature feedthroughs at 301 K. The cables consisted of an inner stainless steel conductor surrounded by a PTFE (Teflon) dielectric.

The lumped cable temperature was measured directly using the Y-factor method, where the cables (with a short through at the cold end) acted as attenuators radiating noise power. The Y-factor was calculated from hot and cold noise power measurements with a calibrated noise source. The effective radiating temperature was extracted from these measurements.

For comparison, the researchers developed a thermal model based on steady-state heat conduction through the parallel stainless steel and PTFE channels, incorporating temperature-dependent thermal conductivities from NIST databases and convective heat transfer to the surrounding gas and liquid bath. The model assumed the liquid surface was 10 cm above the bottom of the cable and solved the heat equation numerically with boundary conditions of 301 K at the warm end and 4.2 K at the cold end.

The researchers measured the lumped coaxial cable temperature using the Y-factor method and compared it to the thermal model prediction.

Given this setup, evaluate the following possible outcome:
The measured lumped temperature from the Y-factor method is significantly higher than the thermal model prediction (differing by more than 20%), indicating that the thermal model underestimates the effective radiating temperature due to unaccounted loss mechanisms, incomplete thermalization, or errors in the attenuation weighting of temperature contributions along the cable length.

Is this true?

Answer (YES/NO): NO